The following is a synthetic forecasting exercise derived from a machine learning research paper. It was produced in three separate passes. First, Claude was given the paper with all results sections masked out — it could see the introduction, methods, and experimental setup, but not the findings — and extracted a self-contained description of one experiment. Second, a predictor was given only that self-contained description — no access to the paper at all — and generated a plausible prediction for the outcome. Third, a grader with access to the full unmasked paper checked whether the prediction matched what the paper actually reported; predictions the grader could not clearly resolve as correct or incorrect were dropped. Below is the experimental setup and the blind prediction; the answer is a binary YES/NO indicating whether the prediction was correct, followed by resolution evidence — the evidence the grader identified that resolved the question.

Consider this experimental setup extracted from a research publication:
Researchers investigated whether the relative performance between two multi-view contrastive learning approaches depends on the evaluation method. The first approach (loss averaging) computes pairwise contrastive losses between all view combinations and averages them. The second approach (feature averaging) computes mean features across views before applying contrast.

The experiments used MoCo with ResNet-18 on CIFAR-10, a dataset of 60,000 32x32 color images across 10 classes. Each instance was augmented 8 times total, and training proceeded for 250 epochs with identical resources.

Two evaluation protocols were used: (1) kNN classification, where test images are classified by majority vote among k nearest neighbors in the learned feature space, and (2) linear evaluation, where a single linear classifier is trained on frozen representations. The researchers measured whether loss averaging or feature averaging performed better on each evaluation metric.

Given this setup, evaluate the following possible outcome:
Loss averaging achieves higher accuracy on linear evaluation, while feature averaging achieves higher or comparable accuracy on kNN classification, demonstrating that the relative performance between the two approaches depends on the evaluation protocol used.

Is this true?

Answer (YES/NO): NO